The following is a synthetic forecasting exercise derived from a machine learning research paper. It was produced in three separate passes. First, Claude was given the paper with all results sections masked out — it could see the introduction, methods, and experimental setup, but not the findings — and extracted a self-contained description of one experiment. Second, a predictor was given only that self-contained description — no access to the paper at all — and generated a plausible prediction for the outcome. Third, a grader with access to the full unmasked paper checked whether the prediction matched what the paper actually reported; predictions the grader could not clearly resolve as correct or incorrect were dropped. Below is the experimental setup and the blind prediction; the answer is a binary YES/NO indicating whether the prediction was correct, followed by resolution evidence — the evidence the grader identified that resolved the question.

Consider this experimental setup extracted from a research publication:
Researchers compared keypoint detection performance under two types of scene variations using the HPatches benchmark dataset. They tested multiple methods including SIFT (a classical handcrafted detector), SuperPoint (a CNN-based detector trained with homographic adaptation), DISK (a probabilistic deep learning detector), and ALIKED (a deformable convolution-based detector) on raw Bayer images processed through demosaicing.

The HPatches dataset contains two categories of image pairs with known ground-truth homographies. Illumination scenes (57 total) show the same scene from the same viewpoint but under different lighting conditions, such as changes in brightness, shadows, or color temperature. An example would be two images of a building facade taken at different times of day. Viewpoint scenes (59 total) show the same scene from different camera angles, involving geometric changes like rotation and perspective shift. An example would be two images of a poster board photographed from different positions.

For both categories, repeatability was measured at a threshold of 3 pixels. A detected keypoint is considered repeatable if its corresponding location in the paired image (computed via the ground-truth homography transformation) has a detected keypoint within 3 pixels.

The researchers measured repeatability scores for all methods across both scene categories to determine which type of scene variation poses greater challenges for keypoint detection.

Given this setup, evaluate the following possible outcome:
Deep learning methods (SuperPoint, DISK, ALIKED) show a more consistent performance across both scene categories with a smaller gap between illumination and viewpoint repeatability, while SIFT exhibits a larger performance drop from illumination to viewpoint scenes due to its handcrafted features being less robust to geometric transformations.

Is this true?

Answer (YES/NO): NO